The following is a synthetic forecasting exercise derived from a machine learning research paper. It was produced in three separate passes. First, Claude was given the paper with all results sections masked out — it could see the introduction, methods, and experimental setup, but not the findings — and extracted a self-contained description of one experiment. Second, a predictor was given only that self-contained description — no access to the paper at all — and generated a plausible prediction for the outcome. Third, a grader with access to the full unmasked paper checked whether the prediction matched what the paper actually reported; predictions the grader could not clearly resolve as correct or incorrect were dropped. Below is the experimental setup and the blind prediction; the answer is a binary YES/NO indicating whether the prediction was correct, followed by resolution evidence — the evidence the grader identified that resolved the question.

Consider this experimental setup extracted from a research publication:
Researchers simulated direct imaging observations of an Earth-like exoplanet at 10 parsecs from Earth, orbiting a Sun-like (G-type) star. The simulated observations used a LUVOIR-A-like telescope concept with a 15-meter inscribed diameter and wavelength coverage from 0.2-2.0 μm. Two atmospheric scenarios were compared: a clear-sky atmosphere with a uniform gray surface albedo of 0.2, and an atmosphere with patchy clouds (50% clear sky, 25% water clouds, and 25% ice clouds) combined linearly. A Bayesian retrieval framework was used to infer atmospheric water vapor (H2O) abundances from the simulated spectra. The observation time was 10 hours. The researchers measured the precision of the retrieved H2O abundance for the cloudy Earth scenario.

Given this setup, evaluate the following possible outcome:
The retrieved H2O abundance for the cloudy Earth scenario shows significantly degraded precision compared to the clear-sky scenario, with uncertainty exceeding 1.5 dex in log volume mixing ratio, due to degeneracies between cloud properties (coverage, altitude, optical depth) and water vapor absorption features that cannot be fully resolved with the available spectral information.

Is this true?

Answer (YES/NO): NO